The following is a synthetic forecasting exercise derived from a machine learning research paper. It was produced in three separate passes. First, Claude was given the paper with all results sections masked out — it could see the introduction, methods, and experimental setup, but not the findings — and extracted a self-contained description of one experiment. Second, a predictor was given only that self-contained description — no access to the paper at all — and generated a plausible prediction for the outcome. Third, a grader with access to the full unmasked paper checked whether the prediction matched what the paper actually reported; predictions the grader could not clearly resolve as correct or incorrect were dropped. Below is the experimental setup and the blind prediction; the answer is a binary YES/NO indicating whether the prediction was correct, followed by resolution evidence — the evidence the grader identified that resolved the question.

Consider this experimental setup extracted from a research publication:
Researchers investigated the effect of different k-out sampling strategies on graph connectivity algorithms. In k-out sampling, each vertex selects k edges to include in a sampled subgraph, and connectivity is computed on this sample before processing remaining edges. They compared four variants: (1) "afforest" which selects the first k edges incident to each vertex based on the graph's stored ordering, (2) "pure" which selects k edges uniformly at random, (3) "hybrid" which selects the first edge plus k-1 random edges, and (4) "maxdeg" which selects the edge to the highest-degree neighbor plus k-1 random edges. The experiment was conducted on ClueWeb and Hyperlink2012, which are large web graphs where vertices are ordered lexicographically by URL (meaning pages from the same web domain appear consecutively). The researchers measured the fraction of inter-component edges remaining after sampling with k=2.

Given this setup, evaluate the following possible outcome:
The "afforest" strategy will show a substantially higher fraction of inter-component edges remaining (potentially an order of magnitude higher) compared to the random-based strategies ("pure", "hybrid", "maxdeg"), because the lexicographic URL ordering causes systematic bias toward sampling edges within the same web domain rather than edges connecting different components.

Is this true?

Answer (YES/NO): YES